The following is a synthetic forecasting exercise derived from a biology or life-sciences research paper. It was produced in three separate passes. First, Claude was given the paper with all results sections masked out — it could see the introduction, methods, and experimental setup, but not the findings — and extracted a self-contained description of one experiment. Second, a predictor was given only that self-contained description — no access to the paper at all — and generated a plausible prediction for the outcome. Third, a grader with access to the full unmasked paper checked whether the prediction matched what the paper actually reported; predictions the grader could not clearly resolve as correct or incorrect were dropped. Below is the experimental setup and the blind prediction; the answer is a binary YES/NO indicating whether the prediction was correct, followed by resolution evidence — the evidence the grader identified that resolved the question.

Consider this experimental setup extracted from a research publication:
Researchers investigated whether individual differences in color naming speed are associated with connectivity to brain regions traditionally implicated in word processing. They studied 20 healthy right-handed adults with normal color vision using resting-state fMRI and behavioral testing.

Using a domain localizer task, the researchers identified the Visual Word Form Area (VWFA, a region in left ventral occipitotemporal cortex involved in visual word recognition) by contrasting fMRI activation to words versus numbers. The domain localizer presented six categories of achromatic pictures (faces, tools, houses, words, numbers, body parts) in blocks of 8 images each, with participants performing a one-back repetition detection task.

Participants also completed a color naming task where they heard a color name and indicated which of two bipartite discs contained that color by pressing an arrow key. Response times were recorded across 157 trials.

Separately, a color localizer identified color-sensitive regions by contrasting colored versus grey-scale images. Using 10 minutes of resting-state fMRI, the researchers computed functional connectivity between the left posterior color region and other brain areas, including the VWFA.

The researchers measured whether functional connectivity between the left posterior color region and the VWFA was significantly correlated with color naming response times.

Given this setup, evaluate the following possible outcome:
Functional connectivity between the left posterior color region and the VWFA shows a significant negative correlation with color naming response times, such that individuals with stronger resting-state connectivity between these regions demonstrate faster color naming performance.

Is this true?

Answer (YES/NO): NO